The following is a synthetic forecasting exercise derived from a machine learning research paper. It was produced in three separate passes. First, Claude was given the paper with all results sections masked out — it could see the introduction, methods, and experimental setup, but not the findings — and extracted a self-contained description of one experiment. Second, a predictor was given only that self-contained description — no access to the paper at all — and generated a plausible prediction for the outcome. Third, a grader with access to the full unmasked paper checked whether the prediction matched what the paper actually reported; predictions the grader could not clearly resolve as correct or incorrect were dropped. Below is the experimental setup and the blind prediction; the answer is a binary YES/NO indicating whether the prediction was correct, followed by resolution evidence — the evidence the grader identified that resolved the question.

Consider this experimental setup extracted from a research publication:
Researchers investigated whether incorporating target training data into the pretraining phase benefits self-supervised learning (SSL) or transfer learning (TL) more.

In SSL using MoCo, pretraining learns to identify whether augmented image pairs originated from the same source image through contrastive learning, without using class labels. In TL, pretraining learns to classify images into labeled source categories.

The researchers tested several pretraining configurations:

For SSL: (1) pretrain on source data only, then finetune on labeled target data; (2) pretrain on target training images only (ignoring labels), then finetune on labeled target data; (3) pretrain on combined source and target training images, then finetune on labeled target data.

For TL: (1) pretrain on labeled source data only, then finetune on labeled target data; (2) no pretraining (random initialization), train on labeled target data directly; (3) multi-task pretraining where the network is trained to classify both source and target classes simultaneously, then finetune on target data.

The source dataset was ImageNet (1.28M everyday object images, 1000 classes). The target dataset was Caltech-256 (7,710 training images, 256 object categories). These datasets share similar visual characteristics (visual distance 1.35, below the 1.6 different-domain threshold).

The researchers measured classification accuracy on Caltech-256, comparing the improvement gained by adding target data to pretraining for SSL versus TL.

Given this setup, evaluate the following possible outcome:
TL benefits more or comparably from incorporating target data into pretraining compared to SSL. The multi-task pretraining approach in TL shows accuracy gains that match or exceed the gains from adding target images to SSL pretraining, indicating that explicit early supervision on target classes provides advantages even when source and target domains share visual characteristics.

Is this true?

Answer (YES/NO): NO